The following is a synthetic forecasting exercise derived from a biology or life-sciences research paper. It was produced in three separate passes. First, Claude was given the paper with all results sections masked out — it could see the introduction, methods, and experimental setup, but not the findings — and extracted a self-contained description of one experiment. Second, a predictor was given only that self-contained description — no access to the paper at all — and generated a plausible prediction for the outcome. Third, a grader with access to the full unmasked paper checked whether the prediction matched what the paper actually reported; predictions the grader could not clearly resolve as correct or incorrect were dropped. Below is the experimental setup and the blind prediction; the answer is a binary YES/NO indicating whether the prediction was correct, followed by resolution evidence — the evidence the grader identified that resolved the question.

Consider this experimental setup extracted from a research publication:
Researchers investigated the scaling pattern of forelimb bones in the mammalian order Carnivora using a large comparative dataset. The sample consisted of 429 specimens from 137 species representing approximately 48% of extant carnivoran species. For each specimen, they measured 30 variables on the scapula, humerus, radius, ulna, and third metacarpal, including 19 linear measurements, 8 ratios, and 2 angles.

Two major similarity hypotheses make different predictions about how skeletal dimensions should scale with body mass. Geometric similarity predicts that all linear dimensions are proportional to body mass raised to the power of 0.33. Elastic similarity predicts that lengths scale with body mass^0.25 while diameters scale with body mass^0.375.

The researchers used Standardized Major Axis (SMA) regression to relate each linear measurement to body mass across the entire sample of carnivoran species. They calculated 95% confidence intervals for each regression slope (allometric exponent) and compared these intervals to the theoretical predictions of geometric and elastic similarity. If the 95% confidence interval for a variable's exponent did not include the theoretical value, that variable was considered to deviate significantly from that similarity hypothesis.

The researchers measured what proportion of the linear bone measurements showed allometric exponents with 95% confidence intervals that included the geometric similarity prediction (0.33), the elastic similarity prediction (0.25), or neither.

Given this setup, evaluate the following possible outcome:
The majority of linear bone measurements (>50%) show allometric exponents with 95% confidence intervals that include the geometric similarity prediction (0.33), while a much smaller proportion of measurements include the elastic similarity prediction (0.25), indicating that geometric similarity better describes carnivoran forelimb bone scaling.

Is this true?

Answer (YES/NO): NO